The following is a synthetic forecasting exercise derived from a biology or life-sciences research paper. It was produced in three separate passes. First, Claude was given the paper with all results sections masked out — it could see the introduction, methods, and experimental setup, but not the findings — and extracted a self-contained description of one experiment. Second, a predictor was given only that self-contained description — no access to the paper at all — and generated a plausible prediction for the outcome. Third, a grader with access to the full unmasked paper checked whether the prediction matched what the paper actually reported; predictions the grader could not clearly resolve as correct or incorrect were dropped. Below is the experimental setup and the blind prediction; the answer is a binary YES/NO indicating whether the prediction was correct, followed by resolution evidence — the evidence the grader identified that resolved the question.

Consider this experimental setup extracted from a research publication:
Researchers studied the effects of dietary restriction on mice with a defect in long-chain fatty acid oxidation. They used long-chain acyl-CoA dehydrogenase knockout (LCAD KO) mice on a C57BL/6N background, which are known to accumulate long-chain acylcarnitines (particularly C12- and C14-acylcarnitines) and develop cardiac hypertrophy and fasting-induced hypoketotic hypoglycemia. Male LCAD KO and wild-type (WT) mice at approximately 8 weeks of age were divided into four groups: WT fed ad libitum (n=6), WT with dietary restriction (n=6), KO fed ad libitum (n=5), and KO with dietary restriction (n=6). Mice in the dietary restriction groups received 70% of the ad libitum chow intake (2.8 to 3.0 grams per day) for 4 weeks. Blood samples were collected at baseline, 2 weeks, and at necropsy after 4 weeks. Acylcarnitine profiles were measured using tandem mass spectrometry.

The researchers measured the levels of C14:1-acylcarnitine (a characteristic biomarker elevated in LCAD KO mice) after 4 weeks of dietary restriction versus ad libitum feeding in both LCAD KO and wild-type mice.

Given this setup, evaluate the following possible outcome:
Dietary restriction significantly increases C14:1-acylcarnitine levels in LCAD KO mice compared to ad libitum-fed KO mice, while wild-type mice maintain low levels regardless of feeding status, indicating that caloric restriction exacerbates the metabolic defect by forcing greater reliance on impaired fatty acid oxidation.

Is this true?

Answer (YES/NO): NO